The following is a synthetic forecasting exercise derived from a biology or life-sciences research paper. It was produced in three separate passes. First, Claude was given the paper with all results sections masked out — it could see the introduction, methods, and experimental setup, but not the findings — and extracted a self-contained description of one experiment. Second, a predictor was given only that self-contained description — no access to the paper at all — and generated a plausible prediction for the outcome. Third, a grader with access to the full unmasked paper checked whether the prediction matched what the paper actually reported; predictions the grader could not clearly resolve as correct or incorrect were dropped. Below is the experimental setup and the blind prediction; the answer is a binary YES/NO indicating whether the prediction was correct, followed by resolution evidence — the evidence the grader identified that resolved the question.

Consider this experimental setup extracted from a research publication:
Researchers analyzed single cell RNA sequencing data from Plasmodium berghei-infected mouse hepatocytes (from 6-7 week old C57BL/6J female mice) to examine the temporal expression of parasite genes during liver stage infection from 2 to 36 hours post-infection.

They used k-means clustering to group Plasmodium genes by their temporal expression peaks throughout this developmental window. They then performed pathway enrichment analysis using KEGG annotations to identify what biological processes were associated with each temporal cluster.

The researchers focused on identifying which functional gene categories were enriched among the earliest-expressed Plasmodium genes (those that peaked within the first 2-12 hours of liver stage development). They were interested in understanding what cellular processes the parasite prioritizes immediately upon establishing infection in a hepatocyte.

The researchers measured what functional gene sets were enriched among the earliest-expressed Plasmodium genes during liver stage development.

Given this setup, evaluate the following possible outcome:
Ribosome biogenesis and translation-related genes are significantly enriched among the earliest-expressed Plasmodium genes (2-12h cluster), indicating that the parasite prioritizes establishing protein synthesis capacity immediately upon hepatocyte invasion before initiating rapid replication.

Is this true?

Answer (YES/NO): NO